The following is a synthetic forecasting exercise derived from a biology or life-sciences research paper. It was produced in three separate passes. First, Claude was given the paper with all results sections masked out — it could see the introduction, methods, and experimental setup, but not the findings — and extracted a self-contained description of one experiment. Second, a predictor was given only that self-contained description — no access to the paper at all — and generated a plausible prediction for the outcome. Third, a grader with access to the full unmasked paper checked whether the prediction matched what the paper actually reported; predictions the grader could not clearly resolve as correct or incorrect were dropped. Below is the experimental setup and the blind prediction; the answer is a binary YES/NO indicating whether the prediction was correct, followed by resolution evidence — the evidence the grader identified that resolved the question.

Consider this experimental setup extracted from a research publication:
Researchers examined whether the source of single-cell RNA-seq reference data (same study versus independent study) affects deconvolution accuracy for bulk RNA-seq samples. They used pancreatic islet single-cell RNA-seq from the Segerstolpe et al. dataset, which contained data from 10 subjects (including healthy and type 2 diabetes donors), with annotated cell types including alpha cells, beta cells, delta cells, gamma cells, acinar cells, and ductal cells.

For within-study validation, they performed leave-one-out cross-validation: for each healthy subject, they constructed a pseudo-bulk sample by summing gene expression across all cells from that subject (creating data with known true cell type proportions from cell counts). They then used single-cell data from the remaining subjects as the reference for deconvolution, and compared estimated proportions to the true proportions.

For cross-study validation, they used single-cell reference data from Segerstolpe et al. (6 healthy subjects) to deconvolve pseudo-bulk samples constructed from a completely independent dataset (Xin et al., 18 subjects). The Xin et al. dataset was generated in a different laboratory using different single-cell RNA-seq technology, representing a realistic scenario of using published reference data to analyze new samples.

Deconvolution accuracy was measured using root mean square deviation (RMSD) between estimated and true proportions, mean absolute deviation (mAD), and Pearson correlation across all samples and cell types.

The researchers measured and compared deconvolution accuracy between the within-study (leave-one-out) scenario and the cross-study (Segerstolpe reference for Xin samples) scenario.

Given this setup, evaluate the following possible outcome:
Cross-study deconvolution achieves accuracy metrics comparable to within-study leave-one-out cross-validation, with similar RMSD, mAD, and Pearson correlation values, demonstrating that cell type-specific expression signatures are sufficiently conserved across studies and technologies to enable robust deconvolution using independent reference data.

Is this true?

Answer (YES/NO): NO